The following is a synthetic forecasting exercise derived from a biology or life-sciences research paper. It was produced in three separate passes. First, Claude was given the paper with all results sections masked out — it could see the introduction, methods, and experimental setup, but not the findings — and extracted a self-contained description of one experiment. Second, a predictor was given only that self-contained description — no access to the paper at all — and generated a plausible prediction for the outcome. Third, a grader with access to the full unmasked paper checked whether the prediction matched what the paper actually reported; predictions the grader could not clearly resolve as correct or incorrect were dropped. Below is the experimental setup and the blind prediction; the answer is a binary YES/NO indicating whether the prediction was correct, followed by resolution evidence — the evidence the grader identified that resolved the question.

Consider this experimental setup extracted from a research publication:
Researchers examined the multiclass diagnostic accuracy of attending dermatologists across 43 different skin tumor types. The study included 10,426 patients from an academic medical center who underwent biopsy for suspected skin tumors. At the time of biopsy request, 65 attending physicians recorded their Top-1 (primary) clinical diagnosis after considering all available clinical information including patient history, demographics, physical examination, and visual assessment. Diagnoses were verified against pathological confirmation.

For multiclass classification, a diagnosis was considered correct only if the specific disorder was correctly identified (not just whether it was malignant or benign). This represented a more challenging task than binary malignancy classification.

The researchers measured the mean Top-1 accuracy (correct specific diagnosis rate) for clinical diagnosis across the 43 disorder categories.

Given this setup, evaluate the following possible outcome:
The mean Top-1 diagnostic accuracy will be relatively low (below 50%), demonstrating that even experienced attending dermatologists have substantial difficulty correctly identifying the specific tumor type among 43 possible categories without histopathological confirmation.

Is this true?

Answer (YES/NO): NO